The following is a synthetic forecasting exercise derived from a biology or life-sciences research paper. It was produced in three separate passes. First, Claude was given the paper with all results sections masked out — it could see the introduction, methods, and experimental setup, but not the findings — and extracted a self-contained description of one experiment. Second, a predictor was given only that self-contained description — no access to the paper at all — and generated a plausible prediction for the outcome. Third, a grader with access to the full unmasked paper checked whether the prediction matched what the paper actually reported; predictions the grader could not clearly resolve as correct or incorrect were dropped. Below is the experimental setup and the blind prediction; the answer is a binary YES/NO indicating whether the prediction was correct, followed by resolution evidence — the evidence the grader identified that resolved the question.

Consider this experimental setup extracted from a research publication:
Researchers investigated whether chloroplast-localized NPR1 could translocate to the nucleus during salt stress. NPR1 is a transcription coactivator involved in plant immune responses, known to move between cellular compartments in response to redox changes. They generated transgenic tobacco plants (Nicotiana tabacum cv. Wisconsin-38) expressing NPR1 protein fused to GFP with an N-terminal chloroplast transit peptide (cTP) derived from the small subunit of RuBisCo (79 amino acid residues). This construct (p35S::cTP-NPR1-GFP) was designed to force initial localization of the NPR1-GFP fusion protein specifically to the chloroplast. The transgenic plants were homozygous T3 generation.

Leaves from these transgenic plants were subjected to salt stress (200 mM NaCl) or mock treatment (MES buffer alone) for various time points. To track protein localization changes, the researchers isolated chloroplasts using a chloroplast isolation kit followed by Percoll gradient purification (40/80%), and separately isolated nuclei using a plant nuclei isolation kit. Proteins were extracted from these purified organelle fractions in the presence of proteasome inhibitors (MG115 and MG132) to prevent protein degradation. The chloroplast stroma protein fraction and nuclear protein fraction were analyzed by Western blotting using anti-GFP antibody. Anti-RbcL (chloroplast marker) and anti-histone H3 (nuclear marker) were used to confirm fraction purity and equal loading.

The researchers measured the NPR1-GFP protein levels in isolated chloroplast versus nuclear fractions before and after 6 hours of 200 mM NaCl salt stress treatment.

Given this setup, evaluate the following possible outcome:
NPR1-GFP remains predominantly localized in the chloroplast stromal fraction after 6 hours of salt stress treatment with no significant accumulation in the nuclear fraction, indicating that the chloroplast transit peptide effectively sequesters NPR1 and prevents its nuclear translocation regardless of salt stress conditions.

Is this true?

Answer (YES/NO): NO